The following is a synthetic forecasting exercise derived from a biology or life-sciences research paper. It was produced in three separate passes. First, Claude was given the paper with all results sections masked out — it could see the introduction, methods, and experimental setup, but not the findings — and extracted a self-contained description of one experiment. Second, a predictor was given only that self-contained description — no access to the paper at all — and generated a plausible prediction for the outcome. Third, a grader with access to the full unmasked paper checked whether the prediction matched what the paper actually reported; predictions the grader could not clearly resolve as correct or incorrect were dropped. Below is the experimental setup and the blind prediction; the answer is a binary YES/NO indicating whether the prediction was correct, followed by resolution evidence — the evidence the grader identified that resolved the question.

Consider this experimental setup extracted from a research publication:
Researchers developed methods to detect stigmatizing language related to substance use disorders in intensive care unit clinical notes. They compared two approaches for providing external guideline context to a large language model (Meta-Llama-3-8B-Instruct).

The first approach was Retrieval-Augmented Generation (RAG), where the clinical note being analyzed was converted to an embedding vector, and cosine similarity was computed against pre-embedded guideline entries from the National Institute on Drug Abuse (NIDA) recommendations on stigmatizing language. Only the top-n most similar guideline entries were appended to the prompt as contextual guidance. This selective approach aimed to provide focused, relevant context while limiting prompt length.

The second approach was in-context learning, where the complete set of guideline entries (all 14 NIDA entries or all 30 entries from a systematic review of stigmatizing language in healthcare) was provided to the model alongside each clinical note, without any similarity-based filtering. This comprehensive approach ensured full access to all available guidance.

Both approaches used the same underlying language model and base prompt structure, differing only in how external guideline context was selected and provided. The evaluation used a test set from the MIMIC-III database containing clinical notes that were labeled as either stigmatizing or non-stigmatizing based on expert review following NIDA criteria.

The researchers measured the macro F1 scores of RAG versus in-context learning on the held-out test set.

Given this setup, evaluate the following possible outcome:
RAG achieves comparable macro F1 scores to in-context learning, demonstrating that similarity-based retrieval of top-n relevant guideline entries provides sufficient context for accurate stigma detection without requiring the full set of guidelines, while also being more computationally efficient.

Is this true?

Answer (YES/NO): YES